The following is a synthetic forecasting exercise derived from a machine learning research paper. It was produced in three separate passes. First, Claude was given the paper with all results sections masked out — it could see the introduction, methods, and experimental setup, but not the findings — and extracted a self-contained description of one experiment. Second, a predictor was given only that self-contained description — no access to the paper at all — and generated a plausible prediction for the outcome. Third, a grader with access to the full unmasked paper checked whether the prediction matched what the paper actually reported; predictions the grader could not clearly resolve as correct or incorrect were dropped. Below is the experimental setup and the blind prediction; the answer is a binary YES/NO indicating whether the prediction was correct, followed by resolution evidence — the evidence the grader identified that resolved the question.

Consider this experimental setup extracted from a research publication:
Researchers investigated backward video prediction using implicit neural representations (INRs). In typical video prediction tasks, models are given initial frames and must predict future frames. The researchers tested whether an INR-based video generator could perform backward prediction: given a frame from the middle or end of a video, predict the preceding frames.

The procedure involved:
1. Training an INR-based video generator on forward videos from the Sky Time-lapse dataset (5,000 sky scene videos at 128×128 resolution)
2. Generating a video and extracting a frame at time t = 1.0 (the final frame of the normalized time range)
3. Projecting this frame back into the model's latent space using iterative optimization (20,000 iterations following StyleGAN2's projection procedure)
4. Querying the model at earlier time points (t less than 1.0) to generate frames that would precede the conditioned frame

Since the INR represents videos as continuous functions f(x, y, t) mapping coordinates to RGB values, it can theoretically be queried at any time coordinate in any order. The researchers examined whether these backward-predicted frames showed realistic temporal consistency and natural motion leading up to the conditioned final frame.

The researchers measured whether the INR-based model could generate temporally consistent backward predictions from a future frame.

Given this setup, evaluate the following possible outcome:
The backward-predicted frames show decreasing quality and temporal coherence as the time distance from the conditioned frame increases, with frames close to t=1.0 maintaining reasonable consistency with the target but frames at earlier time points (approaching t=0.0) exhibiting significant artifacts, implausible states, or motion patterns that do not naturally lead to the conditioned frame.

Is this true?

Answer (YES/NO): NO